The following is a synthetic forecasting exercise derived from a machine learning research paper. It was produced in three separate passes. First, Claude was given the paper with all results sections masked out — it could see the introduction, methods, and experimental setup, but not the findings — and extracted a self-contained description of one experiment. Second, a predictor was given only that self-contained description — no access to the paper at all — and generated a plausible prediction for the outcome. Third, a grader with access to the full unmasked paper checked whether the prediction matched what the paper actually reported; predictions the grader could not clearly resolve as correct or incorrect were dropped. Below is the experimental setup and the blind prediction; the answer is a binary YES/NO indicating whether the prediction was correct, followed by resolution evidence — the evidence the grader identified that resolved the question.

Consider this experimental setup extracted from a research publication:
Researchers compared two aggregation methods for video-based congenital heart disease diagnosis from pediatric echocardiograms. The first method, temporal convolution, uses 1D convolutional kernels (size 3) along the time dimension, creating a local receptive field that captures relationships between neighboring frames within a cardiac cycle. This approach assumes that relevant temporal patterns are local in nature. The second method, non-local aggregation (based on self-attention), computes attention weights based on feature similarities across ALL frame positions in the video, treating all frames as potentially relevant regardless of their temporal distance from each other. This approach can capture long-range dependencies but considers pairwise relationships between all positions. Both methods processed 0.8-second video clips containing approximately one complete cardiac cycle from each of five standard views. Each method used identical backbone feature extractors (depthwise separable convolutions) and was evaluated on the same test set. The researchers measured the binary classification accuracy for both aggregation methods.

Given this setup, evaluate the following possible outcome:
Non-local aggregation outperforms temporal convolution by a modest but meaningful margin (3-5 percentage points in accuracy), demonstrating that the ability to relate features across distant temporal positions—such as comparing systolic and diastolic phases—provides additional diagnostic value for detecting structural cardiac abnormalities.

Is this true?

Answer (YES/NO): NO